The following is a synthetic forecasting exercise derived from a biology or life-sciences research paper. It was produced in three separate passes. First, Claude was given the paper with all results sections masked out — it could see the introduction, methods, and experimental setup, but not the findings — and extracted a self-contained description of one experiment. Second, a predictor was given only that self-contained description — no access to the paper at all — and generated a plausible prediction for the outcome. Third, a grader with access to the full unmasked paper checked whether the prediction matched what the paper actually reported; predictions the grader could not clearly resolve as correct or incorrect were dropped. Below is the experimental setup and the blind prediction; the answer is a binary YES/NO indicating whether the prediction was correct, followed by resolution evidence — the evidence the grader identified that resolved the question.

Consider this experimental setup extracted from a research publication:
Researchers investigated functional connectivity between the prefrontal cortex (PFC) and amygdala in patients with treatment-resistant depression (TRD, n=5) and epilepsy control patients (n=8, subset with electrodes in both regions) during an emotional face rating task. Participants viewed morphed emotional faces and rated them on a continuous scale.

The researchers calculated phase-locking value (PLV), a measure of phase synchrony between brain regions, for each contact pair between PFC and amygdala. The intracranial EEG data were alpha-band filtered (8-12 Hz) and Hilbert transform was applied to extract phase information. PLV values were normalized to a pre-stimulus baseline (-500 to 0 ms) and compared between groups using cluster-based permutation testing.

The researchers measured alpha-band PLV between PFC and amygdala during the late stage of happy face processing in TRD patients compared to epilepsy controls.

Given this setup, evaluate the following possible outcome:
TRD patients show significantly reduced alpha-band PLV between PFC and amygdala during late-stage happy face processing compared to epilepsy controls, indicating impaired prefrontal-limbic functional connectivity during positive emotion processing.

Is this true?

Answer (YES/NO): NO